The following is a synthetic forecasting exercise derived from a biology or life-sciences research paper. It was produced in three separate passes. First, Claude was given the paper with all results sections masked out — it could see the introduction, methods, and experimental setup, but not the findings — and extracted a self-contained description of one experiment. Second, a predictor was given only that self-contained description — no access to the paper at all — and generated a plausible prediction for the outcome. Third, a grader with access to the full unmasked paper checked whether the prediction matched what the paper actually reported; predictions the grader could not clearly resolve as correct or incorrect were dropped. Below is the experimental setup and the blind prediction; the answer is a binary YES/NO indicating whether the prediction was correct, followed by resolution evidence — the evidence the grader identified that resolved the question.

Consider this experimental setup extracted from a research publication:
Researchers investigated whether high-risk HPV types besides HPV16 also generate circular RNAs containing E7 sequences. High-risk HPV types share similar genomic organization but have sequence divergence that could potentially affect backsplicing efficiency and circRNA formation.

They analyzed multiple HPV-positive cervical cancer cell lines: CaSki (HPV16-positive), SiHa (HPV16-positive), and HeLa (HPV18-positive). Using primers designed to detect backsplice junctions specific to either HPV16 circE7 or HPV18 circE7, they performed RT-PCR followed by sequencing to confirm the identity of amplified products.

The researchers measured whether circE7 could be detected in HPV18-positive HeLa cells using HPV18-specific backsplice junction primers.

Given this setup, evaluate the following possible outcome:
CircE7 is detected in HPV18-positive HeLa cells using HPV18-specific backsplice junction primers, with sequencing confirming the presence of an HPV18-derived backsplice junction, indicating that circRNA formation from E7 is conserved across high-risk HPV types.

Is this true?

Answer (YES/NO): NO